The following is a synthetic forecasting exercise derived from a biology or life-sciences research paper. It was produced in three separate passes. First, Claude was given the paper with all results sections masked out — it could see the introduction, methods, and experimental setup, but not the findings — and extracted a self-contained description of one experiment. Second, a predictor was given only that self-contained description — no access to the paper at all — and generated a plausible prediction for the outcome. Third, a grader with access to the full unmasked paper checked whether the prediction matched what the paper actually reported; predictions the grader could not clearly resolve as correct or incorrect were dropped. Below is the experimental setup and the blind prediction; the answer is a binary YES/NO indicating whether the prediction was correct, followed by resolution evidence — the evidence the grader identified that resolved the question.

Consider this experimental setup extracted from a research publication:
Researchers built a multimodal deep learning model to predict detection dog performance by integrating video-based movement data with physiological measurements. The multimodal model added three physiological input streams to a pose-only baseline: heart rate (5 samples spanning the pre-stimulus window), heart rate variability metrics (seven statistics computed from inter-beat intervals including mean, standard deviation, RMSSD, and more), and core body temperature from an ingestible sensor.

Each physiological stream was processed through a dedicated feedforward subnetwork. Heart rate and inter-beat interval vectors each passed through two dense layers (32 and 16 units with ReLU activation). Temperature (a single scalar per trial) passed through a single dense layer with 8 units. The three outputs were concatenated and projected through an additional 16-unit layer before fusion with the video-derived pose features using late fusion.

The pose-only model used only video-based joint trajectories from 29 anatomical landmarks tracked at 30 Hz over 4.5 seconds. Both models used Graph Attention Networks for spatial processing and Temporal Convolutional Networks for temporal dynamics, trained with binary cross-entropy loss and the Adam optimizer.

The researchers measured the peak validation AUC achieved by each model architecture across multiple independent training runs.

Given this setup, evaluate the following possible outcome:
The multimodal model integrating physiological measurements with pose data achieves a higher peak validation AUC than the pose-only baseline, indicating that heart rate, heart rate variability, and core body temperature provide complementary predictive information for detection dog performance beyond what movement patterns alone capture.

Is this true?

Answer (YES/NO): YES